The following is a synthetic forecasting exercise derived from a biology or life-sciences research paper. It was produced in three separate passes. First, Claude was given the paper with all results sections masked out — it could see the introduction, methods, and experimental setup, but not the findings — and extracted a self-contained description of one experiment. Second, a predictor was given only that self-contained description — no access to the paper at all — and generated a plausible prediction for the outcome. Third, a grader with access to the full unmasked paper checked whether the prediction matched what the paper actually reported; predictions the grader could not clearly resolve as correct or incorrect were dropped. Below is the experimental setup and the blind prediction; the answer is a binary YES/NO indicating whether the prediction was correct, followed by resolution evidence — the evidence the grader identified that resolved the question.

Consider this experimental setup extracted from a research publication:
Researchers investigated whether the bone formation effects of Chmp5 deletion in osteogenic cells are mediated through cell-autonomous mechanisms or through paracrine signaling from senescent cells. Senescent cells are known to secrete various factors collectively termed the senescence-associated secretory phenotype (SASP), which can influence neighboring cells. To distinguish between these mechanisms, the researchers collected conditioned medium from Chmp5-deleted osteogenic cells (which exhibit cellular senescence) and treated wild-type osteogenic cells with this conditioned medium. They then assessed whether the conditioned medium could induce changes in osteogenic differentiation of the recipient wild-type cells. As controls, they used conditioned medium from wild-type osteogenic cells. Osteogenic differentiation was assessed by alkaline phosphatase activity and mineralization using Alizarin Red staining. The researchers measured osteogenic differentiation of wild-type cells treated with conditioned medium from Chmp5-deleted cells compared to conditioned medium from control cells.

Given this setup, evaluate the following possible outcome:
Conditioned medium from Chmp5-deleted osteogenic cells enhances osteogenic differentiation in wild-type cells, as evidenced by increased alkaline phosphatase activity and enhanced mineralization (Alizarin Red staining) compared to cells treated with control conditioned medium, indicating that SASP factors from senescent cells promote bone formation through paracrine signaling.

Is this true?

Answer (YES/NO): NO